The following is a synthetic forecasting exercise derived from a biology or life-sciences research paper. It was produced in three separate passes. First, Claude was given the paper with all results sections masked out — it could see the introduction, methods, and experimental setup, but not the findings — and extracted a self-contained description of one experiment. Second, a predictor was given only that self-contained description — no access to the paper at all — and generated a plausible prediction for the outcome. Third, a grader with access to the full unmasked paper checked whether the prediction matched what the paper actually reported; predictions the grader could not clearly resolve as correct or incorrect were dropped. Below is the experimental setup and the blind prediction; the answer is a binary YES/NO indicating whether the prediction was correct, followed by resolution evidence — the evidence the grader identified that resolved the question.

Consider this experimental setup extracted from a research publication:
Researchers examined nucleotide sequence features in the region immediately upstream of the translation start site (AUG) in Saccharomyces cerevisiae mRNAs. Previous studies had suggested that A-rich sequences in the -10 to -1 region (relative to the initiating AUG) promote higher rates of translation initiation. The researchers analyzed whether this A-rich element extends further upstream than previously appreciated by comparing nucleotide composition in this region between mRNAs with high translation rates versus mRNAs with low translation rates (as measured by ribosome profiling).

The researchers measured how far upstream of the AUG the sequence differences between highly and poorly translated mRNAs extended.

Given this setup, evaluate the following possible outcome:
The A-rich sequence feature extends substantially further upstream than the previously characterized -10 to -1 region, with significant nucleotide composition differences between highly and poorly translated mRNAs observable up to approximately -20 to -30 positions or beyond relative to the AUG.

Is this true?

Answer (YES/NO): YES